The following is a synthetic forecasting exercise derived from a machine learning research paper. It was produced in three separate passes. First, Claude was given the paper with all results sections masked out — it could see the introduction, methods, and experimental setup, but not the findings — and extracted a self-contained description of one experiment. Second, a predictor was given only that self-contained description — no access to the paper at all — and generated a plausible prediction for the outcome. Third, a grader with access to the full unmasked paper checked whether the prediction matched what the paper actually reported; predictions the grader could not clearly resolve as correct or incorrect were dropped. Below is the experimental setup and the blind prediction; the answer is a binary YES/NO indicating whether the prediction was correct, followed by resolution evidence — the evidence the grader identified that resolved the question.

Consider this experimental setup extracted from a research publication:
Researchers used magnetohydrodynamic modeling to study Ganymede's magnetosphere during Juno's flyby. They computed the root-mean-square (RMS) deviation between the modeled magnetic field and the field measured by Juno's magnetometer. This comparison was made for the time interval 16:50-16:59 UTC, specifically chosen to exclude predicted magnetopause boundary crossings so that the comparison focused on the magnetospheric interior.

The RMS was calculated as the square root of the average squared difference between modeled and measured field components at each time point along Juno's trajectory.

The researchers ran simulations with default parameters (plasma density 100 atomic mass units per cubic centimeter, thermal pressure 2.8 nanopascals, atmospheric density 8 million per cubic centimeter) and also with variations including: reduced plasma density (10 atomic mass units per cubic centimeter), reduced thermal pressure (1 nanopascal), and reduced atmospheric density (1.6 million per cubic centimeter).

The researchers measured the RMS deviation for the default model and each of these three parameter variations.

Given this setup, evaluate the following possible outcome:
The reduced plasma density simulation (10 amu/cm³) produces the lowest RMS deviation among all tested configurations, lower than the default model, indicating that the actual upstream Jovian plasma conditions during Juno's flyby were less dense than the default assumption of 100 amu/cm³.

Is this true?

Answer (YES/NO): NO